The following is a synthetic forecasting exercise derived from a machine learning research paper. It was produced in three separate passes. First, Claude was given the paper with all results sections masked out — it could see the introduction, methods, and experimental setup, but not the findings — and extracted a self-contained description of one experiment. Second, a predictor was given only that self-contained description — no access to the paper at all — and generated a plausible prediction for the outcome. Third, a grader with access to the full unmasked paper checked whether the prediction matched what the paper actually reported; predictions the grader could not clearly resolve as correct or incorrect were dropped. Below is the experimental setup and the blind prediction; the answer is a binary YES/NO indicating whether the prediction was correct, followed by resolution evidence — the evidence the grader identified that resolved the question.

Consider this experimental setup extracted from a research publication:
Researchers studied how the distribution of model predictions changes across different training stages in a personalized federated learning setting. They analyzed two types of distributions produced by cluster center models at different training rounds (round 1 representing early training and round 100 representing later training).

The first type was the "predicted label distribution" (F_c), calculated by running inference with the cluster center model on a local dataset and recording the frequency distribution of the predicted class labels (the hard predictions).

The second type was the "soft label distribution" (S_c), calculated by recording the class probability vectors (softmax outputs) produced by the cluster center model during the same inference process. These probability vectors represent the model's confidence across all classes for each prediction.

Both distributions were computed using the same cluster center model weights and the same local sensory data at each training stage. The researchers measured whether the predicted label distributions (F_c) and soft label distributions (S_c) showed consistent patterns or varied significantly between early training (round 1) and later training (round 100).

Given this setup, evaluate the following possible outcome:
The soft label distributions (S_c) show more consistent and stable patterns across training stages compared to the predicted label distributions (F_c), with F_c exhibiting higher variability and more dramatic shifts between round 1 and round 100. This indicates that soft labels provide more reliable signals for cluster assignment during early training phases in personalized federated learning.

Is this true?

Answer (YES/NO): NO